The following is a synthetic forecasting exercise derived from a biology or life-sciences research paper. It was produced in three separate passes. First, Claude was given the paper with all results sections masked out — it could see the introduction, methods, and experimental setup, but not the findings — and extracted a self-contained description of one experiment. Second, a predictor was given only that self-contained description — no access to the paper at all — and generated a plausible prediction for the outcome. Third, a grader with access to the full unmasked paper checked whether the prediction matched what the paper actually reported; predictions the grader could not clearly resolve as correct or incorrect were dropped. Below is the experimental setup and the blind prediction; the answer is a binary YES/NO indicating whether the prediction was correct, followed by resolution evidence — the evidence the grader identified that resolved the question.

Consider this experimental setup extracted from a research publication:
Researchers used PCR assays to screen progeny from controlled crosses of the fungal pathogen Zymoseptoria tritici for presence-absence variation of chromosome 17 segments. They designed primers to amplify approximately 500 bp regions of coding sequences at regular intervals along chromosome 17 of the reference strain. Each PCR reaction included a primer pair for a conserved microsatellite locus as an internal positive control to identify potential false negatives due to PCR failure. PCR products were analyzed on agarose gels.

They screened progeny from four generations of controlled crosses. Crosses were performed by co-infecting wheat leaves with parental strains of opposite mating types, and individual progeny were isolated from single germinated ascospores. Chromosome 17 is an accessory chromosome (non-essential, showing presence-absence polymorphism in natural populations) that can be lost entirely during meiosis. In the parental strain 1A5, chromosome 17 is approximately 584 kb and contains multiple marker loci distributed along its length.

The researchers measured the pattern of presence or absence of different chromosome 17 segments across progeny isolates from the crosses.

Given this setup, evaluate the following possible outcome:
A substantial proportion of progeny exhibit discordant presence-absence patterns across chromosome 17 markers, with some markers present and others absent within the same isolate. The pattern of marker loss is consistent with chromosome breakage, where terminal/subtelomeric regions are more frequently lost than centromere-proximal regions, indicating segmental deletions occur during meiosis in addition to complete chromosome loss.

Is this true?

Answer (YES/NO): NO